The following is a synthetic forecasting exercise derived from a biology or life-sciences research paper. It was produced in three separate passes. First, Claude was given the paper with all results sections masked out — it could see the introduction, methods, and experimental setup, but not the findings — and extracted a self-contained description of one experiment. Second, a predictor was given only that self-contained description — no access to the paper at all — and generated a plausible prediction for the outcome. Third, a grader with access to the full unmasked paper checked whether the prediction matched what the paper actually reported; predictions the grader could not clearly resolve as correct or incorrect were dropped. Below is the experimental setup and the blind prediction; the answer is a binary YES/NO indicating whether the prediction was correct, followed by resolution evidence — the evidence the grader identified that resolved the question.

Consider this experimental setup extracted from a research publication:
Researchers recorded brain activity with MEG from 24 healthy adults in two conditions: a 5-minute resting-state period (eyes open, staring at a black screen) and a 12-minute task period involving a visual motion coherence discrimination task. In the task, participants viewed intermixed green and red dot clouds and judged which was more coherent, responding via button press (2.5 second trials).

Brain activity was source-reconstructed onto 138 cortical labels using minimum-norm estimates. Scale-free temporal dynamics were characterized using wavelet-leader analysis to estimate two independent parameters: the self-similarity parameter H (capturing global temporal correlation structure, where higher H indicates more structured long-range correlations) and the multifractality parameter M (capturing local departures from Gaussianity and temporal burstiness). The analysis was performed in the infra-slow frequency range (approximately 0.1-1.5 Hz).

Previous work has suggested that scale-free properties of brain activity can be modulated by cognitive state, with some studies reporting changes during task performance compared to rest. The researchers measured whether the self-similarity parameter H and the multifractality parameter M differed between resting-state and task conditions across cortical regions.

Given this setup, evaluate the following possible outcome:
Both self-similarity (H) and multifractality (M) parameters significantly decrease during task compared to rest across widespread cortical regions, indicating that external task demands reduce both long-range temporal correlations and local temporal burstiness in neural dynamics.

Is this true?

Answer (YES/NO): NO